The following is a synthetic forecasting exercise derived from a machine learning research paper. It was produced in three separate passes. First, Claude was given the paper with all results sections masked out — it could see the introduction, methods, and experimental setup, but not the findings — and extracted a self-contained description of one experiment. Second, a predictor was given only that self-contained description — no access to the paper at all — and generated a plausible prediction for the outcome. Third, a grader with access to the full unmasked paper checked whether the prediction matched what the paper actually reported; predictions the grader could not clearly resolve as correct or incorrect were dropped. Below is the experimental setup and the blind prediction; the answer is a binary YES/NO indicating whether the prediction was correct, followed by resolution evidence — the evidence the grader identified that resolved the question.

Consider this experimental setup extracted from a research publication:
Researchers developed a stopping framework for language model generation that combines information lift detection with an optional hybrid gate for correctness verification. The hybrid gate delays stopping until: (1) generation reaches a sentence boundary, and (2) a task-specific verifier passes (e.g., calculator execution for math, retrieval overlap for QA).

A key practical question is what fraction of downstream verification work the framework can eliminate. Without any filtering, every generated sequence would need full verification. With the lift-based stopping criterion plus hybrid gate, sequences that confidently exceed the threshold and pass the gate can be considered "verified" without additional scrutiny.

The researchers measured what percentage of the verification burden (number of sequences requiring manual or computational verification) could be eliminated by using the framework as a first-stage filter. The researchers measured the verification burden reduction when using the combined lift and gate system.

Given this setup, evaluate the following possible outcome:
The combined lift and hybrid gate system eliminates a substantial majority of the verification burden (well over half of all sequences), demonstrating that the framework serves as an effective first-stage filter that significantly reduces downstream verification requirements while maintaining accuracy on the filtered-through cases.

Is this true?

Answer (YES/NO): YES